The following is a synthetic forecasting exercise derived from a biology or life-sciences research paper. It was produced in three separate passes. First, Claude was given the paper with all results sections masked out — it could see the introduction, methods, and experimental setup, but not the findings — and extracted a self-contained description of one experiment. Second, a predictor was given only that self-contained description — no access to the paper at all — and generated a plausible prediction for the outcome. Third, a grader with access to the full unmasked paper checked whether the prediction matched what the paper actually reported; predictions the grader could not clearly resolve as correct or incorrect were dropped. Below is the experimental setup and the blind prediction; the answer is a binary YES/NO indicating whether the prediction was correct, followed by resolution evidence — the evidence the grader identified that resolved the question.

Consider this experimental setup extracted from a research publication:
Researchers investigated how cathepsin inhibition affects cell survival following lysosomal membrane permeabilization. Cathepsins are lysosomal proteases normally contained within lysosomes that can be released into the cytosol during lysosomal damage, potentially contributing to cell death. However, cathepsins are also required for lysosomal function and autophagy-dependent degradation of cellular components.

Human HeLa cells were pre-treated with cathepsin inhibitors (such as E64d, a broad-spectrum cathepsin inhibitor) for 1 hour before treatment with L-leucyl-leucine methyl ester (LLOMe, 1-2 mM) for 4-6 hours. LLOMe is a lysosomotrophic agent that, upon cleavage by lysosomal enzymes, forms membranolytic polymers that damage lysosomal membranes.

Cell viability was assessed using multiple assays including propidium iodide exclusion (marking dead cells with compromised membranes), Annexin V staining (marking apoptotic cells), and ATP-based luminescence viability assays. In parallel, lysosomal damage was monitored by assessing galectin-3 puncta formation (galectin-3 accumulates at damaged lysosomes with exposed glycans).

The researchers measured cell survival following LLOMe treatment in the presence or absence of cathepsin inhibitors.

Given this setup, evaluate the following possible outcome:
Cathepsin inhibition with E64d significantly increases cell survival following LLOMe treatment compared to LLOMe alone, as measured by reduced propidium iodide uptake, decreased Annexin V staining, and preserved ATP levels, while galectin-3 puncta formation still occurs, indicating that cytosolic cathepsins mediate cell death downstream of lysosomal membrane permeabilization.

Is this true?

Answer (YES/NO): NO